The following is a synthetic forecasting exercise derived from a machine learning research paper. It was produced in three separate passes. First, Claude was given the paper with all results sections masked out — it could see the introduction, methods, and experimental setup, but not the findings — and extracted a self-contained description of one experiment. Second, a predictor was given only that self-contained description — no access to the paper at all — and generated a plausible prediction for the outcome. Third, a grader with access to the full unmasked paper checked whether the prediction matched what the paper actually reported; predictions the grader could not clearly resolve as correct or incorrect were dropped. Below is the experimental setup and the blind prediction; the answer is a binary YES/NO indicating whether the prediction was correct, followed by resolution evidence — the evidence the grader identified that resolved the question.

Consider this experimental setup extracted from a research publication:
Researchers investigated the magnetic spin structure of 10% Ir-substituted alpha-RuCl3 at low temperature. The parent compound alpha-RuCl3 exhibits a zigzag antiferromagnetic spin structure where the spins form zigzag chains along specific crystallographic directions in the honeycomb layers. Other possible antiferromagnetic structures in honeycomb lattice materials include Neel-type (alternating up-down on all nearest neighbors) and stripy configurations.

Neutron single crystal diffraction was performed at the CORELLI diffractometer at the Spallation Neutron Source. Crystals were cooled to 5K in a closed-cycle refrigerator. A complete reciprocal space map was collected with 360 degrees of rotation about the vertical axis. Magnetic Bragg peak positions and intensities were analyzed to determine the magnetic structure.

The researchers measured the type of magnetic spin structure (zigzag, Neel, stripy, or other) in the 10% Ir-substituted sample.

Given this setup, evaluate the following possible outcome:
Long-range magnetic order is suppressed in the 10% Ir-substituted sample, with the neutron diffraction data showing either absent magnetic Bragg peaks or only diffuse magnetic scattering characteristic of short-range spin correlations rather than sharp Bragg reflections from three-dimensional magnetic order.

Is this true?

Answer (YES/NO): NO